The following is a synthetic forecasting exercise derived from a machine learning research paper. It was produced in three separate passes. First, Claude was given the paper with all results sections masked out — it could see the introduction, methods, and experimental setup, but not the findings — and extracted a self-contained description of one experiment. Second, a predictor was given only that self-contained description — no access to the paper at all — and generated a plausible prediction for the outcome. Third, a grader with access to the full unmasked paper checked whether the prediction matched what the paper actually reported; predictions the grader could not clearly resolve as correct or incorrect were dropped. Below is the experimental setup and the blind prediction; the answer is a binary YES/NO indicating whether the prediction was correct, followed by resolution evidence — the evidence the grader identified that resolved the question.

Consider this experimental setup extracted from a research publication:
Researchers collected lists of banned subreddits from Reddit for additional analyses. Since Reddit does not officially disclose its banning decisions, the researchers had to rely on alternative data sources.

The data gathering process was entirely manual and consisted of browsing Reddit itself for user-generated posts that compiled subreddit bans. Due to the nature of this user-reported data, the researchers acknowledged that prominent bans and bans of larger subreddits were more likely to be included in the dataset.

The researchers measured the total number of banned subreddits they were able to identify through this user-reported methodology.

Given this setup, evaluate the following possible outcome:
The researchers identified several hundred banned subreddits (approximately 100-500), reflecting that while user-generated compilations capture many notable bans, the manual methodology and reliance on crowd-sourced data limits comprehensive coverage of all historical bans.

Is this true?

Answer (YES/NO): NO